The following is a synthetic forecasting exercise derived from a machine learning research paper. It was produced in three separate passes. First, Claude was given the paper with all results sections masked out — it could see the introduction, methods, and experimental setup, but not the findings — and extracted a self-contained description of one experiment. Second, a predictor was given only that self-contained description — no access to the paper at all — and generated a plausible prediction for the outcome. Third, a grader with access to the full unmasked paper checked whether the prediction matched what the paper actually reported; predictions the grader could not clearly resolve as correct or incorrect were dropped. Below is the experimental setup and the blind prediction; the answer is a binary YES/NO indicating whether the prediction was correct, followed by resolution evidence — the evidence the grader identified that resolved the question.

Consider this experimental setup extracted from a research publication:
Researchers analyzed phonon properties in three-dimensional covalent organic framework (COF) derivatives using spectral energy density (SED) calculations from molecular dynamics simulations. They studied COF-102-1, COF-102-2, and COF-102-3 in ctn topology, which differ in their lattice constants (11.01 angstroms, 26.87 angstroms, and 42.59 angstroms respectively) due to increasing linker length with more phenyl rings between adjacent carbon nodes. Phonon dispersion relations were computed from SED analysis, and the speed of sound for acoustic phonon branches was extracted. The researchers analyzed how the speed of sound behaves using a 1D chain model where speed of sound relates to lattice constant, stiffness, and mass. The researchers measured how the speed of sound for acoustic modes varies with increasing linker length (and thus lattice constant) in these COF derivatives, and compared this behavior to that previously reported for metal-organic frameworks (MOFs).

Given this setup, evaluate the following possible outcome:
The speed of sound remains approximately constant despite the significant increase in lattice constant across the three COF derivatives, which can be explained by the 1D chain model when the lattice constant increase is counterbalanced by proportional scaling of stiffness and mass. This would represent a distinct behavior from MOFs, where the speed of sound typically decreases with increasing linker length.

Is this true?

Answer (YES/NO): NO